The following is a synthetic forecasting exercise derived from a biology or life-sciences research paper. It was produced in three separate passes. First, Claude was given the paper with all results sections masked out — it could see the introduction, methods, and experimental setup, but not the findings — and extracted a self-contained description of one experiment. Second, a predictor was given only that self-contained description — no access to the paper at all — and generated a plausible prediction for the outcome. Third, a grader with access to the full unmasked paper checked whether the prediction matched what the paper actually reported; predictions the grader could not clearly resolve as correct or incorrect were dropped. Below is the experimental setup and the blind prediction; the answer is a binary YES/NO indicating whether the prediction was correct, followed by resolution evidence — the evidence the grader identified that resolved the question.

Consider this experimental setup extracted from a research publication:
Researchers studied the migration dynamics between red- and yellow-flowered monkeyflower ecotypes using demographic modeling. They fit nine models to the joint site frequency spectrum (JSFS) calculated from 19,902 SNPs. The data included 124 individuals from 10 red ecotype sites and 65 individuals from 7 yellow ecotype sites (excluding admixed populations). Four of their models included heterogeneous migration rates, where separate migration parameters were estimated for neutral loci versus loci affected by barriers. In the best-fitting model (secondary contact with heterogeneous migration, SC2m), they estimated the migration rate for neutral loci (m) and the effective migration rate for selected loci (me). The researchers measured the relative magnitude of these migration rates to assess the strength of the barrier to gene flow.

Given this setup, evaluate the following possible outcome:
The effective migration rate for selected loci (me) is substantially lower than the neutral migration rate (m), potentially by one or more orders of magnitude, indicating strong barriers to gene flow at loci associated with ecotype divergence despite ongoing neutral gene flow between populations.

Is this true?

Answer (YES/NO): YES